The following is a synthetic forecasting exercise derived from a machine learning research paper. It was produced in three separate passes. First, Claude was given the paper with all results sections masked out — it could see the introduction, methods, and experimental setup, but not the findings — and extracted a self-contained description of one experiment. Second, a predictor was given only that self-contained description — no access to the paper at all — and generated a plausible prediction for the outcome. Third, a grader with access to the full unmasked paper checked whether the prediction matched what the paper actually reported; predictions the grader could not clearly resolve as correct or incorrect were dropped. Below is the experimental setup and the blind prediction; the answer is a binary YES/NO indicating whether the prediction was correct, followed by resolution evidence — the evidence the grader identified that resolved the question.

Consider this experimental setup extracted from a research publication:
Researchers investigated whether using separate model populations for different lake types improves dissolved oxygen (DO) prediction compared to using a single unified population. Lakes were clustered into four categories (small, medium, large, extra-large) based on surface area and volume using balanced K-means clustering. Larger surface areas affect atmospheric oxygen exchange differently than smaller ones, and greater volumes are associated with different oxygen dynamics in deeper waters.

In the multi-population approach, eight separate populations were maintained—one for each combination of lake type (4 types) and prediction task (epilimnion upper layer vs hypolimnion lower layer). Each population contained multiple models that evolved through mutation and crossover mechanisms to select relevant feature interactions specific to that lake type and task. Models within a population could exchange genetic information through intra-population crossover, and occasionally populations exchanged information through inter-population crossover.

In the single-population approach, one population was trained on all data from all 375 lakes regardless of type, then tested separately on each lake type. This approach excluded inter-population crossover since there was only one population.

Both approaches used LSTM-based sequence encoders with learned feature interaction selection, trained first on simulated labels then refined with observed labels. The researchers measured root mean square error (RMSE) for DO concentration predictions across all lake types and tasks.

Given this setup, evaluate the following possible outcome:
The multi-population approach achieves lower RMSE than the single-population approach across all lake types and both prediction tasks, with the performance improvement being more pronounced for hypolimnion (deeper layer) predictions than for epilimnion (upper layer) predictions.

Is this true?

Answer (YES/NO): NO